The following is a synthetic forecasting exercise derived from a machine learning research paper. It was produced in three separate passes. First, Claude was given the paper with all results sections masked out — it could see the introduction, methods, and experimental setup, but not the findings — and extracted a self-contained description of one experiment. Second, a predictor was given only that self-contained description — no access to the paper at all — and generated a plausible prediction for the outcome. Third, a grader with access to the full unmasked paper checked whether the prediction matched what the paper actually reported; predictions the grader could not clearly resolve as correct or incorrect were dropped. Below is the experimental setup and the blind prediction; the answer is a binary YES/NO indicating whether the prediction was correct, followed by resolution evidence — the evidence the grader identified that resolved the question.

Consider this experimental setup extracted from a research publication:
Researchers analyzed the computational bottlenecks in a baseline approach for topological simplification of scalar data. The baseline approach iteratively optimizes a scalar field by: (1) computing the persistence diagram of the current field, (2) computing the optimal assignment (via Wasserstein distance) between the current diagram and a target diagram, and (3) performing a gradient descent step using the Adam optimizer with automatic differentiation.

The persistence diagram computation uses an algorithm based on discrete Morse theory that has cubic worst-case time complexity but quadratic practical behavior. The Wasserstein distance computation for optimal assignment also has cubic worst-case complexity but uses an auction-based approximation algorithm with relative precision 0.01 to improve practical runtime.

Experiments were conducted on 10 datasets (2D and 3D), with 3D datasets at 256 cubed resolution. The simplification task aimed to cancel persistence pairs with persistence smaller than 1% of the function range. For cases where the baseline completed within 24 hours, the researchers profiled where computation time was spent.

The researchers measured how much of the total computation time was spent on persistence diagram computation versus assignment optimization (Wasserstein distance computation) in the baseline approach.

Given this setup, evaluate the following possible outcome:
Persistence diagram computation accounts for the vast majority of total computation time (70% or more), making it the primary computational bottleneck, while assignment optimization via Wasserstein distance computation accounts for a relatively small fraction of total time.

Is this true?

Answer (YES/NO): NO